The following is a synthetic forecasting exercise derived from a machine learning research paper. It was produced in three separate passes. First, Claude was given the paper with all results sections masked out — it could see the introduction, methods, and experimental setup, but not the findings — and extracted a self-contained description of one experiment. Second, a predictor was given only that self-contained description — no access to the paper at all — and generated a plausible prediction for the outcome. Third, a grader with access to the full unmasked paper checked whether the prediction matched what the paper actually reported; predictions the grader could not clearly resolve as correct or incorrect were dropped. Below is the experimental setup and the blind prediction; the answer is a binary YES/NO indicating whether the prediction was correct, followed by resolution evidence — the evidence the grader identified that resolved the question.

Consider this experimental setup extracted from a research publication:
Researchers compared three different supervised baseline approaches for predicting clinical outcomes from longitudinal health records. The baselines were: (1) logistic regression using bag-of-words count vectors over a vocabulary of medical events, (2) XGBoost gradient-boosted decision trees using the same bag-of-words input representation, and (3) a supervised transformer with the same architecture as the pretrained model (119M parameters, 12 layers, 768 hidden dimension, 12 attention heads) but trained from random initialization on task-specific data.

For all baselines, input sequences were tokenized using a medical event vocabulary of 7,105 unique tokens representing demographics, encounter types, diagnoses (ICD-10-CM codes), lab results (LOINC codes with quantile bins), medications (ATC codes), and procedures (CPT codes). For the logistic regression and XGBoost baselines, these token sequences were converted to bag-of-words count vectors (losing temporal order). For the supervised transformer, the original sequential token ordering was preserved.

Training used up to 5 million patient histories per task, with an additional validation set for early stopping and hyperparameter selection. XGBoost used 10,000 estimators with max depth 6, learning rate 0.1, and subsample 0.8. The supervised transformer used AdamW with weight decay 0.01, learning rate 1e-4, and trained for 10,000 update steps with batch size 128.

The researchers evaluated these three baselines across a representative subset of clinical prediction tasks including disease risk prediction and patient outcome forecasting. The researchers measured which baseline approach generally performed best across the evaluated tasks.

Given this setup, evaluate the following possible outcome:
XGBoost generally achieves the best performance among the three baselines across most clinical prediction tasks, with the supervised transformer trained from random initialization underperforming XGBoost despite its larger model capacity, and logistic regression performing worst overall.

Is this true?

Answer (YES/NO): YES